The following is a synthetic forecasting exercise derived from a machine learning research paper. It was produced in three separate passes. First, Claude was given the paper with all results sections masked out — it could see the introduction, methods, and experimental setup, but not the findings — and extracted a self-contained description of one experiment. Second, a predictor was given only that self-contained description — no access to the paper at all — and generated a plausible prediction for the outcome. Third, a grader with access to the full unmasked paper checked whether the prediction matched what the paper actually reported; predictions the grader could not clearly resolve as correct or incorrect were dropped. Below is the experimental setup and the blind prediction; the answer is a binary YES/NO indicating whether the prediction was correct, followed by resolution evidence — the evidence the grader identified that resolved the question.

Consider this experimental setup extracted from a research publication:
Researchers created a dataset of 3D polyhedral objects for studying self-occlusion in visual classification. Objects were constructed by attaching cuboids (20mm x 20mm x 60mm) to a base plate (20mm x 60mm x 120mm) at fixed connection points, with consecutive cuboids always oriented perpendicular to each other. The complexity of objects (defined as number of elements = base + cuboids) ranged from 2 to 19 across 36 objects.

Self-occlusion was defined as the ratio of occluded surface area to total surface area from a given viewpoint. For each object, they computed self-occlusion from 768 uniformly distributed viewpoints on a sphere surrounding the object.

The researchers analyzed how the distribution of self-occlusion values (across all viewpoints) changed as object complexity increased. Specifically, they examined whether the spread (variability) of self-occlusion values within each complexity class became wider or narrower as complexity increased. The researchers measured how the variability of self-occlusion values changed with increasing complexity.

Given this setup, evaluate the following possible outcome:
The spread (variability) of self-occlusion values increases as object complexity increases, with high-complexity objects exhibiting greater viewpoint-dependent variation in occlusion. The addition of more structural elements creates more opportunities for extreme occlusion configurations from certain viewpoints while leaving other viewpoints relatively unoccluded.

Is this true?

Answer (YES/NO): NO